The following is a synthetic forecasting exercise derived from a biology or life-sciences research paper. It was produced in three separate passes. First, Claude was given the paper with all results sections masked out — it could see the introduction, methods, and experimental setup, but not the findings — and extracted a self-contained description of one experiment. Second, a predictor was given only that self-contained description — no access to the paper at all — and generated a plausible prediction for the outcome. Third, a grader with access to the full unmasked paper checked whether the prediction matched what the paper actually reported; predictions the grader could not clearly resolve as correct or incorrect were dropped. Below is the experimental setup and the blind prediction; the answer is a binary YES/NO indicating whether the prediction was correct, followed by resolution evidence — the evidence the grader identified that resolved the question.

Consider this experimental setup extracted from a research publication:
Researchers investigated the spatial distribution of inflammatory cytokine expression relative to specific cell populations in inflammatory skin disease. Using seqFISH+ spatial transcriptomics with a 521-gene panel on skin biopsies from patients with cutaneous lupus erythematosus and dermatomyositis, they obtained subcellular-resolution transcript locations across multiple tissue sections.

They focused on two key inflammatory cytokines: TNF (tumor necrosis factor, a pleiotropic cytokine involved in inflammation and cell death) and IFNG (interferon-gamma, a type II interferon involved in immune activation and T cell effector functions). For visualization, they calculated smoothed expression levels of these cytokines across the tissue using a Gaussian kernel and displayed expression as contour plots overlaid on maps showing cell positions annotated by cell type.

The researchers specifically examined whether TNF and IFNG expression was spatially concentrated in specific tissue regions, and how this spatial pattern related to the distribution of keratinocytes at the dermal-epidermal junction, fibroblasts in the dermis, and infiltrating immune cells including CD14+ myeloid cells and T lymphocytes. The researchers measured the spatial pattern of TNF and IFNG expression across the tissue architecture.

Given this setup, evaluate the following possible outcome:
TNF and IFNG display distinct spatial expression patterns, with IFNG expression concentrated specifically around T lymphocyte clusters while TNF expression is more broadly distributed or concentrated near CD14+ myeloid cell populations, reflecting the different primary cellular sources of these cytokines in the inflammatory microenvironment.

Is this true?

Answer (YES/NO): NO